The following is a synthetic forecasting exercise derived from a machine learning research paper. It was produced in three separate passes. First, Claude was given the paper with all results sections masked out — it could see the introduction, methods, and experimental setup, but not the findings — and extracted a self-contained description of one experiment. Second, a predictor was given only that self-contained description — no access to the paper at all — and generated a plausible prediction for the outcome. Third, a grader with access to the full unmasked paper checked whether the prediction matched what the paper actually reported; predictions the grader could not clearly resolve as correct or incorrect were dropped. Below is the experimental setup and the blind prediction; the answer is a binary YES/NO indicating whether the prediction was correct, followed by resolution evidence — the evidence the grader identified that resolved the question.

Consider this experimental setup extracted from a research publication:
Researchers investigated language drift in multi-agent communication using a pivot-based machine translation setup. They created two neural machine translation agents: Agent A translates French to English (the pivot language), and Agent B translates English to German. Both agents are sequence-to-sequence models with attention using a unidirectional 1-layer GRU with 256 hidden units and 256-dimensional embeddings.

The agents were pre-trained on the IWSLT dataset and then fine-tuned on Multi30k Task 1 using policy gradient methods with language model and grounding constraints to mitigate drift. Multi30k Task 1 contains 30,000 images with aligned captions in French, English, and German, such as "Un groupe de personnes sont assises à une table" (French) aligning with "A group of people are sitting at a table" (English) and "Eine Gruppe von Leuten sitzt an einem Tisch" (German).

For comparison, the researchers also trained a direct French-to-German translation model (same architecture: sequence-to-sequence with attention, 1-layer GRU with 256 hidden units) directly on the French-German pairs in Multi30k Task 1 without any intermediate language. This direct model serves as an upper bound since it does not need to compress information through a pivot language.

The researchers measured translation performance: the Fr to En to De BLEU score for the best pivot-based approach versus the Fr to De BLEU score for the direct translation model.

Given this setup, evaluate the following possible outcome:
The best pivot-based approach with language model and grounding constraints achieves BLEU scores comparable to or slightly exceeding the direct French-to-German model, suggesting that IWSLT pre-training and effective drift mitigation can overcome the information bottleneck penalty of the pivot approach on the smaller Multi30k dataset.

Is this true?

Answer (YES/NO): NO